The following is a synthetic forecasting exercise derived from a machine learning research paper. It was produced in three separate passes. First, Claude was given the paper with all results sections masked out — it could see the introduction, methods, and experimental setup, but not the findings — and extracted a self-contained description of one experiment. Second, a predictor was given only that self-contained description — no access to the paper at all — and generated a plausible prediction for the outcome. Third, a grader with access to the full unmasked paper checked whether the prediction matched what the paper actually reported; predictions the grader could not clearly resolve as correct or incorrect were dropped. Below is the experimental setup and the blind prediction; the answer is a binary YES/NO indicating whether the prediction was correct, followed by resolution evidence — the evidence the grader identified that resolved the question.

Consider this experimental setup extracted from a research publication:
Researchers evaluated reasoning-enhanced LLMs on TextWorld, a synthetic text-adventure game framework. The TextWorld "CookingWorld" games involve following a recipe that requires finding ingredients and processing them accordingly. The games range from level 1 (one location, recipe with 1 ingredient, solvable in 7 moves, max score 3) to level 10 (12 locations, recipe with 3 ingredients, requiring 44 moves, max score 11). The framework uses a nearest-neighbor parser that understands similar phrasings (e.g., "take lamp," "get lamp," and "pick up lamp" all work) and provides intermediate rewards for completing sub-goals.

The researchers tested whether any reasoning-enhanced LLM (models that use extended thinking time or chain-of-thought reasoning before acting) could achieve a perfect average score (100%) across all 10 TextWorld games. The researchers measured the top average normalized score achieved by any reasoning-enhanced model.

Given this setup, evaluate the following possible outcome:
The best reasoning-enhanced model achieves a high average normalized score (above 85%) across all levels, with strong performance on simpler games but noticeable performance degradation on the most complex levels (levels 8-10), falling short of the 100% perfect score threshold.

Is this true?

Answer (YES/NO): NO